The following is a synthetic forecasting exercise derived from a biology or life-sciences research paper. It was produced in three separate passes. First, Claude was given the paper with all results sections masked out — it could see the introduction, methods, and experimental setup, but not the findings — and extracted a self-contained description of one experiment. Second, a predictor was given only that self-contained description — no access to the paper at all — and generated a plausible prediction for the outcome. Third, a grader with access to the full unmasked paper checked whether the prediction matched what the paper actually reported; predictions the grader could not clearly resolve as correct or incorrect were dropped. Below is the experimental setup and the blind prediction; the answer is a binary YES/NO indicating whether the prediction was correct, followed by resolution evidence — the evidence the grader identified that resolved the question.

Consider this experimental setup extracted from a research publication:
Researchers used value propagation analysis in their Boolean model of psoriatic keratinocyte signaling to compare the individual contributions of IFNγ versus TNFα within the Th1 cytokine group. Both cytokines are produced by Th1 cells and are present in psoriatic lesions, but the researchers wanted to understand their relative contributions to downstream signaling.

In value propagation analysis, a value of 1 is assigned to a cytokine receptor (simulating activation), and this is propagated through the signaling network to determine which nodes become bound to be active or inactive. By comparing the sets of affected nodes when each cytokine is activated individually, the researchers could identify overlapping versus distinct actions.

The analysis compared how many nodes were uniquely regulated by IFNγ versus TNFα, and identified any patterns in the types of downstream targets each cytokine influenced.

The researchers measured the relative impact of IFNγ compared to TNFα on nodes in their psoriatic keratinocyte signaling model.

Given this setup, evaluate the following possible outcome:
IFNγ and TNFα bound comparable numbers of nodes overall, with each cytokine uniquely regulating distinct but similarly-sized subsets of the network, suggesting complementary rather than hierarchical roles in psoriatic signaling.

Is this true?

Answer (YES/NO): NO